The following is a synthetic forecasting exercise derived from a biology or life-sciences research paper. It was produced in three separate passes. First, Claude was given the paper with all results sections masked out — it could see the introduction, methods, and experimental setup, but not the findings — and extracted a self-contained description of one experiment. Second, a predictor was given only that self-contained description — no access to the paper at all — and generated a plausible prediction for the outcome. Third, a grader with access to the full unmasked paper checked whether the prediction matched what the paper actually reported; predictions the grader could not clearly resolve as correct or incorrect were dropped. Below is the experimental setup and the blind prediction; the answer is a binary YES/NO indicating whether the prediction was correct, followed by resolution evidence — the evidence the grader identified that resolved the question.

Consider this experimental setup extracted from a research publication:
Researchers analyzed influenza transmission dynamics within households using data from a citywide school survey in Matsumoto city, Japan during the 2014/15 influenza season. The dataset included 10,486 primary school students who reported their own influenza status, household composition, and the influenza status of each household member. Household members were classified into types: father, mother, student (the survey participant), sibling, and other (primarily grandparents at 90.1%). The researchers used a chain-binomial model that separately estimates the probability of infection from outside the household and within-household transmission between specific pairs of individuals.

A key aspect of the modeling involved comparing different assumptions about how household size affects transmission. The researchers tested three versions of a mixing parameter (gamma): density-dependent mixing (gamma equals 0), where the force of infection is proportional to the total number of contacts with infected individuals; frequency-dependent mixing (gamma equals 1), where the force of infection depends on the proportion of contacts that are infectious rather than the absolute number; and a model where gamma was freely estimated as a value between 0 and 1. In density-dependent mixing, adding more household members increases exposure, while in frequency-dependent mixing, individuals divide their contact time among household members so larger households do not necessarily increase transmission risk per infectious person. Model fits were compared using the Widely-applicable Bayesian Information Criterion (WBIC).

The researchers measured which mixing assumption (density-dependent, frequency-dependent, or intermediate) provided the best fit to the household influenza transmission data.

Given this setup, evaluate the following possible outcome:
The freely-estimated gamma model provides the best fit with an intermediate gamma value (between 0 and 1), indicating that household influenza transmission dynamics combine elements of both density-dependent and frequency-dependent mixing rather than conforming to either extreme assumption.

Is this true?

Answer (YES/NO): YES